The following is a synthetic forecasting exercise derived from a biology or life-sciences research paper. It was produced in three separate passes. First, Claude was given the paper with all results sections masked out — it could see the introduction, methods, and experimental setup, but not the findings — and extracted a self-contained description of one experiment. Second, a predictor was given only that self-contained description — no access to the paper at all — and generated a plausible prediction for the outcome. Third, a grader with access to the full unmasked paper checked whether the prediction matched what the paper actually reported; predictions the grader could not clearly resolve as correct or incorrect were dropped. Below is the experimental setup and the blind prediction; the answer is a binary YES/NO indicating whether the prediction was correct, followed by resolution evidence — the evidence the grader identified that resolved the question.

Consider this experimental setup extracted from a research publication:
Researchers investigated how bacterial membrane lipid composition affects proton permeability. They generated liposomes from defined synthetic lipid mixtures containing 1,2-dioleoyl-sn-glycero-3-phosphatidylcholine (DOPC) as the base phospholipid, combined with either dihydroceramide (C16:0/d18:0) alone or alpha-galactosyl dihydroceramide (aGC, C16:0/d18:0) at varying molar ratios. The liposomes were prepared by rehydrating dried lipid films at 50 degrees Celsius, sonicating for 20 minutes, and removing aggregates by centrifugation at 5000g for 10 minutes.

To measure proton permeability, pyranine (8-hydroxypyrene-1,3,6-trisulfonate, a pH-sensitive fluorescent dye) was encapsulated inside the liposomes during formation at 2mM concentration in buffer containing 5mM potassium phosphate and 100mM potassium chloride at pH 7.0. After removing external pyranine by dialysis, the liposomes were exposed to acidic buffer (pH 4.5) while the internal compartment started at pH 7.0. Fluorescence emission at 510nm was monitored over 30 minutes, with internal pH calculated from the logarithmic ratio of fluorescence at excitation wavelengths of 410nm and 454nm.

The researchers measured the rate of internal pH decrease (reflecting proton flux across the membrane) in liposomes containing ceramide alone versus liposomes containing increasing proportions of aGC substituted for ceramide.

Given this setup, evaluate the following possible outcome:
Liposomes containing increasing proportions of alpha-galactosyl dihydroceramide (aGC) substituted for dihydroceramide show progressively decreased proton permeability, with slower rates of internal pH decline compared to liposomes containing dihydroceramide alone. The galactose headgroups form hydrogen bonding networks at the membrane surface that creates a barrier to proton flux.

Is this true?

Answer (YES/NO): YES